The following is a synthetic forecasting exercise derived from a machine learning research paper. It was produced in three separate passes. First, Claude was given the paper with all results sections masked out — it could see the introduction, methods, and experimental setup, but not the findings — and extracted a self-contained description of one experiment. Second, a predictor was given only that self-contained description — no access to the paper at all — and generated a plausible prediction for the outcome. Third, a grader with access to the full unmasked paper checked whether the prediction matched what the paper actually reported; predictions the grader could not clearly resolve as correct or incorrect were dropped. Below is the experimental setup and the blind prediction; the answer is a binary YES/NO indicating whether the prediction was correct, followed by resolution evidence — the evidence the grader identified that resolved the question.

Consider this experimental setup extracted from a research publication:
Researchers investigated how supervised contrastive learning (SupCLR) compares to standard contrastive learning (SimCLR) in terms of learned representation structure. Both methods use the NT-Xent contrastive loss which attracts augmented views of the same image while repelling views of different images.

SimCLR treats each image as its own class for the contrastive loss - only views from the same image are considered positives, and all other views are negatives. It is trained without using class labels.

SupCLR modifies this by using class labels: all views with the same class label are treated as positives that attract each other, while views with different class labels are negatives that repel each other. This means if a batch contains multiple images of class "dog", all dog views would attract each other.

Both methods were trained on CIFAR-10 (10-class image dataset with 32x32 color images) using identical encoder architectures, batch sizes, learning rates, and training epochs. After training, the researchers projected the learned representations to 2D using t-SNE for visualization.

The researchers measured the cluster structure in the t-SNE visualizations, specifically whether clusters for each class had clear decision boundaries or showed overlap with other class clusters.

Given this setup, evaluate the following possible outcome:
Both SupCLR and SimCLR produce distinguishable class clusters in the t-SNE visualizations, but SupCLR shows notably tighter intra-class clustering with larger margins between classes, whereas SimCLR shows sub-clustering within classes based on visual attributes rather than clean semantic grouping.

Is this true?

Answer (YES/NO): NO